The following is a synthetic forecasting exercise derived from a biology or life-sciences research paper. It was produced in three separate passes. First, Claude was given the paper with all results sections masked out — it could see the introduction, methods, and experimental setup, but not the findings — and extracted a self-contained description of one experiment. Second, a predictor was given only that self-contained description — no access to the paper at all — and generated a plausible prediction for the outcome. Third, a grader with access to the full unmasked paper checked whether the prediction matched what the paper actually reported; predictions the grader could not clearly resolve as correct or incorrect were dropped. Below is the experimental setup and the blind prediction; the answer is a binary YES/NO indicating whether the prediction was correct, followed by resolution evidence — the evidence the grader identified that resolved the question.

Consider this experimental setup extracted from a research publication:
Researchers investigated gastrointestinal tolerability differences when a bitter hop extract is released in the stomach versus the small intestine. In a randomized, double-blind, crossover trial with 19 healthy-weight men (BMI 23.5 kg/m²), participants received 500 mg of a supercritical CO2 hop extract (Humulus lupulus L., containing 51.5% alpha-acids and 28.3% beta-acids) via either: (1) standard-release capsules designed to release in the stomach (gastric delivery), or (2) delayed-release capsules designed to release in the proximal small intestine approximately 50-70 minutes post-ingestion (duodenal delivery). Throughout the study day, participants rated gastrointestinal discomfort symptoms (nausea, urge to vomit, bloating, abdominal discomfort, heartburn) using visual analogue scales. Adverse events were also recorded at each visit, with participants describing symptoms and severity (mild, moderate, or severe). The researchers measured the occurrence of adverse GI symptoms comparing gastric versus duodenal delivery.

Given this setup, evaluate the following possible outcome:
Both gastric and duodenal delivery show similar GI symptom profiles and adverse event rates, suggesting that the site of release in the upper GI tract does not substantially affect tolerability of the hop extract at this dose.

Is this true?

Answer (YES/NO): NO